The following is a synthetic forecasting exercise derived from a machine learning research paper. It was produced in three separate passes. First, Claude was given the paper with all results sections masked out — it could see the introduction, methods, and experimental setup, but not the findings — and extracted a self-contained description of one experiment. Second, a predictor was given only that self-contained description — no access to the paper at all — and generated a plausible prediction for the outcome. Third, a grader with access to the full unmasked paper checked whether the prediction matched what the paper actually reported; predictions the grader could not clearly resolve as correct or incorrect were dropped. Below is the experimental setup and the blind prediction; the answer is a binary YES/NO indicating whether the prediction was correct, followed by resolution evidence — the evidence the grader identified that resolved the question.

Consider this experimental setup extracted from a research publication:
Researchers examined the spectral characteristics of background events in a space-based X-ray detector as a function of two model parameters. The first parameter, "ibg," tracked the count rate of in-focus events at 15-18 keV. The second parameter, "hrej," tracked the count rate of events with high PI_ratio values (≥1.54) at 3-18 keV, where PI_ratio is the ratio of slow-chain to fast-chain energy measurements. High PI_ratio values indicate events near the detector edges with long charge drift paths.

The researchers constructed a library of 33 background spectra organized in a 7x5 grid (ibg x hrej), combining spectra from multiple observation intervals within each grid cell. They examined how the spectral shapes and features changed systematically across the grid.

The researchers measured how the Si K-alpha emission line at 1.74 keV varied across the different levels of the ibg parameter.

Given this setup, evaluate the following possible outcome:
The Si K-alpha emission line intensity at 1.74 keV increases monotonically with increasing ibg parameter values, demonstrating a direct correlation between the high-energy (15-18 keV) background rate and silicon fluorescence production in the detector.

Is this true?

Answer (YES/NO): NO